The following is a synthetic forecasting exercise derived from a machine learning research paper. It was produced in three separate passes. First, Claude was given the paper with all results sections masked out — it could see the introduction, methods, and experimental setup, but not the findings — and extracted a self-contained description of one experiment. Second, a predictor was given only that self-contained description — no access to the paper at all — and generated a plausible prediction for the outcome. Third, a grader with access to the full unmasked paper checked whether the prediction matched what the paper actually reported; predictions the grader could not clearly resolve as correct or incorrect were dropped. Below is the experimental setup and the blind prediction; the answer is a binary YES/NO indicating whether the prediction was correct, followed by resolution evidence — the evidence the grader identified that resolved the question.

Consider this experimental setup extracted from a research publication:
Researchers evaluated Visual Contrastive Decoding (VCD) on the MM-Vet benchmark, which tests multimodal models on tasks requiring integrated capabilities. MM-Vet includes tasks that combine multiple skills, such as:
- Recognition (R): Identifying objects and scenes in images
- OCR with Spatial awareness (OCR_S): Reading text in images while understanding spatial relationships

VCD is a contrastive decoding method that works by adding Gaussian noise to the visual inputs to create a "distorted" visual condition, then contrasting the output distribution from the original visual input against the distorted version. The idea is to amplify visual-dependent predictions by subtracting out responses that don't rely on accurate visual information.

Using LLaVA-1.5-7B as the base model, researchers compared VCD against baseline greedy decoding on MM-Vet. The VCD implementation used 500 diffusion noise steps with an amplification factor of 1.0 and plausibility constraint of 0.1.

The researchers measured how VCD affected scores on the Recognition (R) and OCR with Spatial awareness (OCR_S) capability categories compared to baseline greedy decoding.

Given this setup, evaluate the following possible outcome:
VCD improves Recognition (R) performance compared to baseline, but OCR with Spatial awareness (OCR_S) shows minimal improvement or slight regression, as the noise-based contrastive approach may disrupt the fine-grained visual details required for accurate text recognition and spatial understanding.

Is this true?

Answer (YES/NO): NO